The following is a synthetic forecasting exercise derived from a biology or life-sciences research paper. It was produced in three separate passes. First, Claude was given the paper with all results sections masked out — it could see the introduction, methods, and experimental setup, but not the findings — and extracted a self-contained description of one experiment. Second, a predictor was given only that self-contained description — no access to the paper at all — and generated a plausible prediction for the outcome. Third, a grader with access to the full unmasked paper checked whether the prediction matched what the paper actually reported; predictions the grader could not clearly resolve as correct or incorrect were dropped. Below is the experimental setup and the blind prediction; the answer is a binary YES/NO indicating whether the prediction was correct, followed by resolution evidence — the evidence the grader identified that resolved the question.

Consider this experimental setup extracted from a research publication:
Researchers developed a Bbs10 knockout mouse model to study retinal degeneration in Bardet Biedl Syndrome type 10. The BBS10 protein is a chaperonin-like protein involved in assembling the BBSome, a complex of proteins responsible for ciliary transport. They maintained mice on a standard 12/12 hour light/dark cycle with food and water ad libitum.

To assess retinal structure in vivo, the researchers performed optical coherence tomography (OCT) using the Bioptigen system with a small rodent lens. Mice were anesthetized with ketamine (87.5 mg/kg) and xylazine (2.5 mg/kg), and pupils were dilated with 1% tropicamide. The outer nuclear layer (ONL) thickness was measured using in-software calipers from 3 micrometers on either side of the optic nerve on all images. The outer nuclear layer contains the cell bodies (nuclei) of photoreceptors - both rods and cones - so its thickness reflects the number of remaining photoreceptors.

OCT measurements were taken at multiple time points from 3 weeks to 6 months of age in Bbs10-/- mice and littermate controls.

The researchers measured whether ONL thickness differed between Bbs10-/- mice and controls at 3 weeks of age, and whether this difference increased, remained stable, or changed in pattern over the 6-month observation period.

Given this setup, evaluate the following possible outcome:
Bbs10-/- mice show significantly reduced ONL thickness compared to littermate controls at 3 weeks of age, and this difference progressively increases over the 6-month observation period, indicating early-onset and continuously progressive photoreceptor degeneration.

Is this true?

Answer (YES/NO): YES